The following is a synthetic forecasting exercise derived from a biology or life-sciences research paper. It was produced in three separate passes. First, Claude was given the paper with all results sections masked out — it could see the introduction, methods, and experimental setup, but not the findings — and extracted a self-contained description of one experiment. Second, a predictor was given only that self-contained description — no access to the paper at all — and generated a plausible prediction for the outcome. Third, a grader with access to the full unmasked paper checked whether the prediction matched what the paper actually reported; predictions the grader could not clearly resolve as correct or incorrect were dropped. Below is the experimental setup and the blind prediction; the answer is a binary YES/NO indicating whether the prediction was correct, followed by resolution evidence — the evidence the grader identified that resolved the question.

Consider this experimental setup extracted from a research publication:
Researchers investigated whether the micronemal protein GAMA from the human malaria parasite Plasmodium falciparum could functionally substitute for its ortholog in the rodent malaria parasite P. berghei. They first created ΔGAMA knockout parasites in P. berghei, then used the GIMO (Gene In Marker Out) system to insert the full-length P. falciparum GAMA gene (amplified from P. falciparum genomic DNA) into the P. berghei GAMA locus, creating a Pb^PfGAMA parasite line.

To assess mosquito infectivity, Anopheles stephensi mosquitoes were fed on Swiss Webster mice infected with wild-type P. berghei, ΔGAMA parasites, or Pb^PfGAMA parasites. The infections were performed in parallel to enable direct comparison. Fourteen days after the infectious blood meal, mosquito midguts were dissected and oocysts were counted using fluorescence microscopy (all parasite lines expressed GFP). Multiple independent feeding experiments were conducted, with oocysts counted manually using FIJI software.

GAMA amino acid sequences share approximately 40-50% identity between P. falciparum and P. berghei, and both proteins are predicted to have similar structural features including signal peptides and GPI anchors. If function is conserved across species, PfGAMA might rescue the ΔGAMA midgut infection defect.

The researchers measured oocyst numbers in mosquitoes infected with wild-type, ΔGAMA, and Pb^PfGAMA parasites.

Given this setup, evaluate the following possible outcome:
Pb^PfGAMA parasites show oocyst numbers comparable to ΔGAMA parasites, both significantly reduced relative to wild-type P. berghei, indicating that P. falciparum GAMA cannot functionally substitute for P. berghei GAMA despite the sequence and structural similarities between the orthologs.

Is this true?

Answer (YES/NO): NO